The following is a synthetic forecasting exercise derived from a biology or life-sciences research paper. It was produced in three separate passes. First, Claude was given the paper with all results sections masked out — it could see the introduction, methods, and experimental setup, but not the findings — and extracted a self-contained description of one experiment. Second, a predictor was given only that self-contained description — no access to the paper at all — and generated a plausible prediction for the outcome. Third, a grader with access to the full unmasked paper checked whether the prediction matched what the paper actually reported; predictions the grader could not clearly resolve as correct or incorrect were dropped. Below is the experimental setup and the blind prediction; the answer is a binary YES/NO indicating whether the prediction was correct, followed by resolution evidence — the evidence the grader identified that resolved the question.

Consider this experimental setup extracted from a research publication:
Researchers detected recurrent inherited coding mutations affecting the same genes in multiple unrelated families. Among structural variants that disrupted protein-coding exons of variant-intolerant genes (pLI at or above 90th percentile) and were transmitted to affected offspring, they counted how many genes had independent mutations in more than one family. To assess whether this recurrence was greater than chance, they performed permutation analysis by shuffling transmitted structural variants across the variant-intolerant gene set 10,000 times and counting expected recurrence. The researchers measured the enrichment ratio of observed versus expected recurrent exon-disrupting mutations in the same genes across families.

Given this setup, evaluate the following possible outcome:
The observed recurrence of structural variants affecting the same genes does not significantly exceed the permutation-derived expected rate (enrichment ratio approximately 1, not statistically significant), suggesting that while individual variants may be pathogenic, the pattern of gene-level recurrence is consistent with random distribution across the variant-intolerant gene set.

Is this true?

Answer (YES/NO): NO